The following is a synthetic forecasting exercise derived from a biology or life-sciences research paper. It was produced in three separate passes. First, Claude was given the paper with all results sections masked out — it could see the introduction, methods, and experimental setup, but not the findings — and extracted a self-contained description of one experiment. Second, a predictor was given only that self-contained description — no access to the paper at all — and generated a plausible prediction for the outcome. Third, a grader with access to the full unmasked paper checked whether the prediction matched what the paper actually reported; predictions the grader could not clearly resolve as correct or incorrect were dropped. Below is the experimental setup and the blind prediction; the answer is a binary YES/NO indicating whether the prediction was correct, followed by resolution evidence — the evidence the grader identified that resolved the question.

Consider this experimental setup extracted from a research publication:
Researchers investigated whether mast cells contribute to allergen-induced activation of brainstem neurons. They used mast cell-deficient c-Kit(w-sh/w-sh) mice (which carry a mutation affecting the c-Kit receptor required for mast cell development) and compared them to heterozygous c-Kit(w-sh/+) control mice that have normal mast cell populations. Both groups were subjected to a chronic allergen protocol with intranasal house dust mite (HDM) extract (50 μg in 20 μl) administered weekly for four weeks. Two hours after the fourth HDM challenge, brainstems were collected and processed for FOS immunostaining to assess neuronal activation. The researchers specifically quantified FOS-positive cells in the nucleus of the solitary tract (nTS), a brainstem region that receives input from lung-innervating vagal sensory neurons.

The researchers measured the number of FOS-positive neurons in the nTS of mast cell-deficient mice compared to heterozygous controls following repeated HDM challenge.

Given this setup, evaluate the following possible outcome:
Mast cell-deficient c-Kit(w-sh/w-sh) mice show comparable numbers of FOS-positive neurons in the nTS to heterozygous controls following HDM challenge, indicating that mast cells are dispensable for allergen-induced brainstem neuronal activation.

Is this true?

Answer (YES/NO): NO